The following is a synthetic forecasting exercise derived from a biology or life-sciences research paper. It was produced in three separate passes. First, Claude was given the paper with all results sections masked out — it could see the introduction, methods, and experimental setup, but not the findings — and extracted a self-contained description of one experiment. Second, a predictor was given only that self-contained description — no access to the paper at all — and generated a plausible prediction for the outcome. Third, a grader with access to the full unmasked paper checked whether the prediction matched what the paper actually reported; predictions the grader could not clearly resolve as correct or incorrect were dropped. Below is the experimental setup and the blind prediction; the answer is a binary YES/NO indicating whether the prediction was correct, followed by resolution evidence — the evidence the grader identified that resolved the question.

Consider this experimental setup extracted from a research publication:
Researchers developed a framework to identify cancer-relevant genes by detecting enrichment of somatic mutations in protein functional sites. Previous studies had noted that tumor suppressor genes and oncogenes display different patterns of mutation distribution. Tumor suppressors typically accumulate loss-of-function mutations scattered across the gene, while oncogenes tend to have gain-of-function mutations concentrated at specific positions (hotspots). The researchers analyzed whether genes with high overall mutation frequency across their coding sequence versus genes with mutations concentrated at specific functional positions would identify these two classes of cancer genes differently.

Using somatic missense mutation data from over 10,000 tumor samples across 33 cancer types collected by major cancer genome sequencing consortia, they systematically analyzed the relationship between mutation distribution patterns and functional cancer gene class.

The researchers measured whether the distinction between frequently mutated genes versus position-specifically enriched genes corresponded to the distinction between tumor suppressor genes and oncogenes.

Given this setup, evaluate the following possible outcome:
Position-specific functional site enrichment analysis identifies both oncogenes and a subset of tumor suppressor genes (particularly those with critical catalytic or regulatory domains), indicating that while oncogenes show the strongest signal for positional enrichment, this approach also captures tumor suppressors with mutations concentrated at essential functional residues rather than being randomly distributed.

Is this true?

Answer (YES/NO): YES